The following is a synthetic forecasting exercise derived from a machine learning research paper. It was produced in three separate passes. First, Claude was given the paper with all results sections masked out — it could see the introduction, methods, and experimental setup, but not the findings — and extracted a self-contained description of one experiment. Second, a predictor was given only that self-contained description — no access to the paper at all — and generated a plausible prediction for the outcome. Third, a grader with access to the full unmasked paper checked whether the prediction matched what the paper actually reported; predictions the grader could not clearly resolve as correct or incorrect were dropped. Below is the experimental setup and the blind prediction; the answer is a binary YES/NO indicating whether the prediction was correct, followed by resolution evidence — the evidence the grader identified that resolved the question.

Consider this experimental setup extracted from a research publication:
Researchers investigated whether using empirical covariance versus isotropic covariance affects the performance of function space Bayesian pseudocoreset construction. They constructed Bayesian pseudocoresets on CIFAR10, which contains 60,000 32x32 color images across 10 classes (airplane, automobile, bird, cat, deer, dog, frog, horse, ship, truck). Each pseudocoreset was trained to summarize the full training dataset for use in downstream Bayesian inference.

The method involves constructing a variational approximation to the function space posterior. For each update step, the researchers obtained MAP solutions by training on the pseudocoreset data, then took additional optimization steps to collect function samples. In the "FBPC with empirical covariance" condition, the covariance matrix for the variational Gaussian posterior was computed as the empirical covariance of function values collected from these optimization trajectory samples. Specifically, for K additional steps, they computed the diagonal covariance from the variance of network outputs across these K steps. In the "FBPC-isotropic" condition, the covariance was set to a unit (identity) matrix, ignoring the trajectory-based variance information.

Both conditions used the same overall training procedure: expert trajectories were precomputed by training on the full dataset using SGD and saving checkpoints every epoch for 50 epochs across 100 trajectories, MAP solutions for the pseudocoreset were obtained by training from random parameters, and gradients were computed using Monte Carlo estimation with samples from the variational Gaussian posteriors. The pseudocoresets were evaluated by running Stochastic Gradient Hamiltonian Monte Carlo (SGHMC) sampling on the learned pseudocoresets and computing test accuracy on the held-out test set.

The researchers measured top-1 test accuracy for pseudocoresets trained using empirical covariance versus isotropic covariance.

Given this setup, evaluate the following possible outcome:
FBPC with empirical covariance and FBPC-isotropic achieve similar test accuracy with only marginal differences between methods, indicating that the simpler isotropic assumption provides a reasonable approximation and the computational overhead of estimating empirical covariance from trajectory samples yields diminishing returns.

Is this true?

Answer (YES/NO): NO